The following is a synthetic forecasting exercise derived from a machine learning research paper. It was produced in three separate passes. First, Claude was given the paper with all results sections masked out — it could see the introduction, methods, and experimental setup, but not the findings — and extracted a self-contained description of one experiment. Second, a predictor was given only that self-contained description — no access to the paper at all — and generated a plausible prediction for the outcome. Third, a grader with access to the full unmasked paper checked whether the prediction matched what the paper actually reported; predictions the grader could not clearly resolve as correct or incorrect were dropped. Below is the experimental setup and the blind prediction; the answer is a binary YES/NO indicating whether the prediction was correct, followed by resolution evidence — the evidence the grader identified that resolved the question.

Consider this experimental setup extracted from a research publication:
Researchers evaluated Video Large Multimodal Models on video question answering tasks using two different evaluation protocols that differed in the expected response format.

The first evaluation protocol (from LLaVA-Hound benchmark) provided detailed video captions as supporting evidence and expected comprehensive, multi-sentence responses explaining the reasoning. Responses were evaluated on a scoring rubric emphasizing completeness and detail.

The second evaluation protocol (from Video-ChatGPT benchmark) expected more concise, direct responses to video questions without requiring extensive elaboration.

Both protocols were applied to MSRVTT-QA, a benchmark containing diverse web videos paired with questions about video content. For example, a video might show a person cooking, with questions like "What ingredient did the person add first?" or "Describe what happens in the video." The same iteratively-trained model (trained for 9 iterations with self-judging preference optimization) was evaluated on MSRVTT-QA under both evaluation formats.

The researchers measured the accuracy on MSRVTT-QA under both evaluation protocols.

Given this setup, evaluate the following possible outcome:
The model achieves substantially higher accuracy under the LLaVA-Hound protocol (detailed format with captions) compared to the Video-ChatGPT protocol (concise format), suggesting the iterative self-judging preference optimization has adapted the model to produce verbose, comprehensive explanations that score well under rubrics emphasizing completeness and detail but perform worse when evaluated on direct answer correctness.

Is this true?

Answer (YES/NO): NO